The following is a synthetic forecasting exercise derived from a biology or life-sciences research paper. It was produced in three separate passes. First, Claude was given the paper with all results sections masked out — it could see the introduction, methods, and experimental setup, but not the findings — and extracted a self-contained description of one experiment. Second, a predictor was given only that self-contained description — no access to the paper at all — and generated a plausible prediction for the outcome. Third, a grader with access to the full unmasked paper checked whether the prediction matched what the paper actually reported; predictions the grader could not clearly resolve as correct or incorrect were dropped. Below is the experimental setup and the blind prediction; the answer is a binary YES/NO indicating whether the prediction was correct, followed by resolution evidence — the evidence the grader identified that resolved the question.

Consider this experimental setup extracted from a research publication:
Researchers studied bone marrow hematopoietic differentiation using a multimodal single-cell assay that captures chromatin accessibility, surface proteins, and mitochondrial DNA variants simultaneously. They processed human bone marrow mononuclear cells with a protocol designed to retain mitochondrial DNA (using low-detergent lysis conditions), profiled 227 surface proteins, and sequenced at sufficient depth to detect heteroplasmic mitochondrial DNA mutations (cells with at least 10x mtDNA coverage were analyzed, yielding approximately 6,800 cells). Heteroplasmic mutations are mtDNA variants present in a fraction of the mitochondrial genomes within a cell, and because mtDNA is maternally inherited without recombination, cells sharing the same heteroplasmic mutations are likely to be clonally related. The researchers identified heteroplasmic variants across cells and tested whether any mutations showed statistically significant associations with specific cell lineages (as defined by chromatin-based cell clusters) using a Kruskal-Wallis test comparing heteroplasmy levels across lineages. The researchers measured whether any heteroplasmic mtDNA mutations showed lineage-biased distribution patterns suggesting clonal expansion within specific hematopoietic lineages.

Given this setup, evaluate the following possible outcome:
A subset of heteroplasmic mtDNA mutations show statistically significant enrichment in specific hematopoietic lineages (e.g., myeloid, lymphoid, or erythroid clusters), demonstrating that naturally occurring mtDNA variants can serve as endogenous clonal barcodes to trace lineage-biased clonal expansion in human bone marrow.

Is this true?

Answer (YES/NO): YES